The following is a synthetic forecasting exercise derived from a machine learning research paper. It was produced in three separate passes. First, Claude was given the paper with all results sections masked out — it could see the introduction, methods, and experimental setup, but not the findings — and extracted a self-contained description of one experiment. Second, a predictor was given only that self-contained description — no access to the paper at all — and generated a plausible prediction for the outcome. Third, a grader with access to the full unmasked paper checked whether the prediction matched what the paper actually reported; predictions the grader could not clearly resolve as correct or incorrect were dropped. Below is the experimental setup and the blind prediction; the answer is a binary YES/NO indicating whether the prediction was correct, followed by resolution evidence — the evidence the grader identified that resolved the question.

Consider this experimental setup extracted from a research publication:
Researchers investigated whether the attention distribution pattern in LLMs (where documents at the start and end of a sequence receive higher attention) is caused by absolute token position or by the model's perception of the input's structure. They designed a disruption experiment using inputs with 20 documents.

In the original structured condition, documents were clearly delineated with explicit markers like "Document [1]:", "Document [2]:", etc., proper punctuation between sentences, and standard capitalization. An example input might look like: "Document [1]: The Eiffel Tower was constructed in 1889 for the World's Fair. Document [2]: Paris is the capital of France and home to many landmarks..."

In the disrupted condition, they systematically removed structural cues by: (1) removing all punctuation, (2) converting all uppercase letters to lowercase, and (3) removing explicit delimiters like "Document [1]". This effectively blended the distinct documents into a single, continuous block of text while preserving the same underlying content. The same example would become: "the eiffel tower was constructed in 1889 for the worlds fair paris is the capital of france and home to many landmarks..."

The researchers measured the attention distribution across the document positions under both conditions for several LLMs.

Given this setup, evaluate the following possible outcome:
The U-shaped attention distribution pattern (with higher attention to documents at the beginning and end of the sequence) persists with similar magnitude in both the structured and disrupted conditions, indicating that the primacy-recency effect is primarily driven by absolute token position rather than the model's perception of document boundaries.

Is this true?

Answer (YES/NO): NO